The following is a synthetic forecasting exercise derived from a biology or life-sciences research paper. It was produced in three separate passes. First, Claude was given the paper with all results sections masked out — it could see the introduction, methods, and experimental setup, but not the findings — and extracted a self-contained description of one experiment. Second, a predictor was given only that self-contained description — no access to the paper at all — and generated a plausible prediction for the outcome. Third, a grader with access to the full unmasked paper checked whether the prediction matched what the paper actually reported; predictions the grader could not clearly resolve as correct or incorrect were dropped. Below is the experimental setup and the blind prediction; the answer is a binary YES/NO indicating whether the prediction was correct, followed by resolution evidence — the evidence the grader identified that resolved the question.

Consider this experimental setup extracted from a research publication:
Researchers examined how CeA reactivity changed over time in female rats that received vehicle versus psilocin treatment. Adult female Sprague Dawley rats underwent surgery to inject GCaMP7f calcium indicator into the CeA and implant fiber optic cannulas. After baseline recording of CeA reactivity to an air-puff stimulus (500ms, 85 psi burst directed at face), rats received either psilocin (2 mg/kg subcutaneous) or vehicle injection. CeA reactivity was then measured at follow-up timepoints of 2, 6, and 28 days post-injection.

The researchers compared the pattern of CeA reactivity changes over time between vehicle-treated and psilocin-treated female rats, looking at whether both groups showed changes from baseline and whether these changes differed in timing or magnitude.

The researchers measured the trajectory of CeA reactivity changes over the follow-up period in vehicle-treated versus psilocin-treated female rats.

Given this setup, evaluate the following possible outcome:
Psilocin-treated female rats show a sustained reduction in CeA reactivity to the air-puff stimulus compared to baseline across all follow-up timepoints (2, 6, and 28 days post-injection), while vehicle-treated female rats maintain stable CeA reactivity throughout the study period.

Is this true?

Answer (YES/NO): NO